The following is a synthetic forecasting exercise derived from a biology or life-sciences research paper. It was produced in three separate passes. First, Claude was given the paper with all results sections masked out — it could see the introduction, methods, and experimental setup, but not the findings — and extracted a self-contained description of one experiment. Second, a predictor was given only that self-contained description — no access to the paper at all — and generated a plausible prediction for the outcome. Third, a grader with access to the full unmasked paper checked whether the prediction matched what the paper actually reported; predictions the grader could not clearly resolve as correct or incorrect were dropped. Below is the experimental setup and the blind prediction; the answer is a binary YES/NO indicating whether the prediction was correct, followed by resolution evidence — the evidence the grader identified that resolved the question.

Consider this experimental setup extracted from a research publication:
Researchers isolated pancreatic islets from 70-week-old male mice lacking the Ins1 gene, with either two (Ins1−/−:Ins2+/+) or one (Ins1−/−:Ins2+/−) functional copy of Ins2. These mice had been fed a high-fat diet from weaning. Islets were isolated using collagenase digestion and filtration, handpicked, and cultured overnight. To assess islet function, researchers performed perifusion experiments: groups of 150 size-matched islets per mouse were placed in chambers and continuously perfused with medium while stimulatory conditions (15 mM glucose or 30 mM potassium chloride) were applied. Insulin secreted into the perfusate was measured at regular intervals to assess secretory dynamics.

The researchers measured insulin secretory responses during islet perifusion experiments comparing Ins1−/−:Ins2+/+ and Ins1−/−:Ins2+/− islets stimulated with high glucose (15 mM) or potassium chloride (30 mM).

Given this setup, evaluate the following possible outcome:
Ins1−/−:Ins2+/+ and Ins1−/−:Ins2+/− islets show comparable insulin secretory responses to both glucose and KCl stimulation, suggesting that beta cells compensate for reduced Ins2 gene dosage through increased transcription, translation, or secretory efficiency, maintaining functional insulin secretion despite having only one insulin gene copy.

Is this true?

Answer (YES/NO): YES